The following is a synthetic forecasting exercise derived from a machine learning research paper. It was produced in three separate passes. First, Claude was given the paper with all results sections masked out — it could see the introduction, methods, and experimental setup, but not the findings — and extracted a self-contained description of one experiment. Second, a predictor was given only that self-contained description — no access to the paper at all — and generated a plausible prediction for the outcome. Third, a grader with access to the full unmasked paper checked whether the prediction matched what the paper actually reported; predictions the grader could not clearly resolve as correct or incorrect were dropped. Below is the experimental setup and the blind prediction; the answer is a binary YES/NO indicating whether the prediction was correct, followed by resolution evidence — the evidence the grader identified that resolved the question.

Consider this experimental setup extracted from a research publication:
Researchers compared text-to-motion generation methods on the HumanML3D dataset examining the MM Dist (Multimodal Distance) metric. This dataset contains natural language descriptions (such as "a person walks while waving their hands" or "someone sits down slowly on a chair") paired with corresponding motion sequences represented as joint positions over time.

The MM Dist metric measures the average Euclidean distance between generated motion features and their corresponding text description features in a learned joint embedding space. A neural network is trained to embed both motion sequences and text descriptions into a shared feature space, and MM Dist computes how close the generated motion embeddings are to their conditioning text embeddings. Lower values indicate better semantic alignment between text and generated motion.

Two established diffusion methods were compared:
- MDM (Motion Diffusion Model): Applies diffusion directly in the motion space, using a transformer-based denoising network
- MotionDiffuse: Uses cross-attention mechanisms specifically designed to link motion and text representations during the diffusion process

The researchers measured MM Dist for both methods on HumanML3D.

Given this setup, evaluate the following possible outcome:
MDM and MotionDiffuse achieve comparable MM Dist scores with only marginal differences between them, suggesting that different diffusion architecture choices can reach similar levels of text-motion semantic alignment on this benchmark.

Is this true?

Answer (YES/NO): NO